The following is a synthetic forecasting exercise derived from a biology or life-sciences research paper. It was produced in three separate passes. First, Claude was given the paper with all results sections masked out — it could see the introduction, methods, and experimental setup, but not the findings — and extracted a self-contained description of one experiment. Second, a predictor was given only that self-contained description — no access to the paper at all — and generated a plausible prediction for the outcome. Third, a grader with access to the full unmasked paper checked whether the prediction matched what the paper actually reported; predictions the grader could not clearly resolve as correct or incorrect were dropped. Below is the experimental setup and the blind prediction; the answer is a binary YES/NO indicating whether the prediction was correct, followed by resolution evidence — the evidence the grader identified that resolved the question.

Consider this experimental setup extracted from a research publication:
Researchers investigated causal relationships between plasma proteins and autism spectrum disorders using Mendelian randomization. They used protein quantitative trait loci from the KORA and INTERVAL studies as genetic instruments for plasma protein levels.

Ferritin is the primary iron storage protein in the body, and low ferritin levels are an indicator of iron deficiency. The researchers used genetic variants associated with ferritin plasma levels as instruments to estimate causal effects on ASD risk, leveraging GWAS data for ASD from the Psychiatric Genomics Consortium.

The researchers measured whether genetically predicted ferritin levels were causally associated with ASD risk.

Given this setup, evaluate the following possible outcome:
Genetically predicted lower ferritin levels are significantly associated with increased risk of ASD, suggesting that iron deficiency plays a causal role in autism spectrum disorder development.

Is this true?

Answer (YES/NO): YES